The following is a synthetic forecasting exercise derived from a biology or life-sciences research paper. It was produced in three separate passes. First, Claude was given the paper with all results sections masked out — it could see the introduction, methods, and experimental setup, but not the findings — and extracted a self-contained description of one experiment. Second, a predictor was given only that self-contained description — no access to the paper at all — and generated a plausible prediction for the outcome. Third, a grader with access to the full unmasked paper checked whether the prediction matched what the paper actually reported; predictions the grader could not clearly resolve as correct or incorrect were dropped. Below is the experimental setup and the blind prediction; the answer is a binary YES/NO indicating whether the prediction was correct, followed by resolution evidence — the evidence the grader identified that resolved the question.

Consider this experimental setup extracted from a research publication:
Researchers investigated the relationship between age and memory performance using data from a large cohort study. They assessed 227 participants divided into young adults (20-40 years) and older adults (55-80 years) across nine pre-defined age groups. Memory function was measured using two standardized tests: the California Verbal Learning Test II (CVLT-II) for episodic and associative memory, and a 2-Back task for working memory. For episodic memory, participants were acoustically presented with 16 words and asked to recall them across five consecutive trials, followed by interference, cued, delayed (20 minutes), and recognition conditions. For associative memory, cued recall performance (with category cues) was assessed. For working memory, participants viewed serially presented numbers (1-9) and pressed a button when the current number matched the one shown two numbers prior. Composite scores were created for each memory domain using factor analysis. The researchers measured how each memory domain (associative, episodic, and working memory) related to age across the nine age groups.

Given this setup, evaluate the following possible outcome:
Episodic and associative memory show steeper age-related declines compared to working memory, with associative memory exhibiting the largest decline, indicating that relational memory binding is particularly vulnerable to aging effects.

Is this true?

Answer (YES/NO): NO